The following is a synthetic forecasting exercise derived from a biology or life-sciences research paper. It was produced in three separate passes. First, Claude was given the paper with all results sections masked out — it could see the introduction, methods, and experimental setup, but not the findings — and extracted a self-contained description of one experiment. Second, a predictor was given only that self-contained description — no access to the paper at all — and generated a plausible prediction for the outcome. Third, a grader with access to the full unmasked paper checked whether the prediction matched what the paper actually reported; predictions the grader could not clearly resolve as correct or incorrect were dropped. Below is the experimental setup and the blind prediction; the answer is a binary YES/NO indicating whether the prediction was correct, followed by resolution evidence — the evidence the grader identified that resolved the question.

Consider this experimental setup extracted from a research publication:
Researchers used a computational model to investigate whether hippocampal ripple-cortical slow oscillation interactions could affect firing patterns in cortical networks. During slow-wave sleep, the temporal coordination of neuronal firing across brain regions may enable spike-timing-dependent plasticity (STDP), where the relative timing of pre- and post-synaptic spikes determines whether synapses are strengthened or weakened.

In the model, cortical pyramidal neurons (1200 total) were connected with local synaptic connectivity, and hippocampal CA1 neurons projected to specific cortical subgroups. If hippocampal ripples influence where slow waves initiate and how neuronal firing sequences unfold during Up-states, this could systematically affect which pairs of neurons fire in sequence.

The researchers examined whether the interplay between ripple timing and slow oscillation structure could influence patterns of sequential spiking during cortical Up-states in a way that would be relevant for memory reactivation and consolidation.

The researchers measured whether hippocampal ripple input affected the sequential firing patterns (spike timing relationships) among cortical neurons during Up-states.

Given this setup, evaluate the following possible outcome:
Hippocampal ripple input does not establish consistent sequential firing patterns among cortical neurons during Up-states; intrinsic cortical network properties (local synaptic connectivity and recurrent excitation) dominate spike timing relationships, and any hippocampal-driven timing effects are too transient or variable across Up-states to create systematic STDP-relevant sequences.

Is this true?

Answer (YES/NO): NO